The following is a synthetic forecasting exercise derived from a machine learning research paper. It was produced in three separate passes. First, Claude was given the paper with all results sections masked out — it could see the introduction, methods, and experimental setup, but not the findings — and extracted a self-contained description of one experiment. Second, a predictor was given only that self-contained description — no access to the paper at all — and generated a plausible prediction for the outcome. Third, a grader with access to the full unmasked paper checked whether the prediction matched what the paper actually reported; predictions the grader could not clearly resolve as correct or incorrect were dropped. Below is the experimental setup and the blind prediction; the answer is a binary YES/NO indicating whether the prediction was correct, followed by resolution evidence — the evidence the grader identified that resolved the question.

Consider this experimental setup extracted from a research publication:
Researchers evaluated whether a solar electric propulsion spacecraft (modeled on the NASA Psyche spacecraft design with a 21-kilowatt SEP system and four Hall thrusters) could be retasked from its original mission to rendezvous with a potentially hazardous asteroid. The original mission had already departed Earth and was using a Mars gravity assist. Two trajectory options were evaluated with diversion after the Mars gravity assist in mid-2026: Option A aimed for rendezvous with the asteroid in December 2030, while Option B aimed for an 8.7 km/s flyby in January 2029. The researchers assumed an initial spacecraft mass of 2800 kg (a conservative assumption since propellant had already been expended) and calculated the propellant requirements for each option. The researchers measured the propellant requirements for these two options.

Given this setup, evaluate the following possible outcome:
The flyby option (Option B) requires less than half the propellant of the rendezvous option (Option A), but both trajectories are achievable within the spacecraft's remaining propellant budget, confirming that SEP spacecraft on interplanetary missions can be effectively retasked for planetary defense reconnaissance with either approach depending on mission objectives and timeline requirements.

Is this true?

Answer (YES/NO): NO